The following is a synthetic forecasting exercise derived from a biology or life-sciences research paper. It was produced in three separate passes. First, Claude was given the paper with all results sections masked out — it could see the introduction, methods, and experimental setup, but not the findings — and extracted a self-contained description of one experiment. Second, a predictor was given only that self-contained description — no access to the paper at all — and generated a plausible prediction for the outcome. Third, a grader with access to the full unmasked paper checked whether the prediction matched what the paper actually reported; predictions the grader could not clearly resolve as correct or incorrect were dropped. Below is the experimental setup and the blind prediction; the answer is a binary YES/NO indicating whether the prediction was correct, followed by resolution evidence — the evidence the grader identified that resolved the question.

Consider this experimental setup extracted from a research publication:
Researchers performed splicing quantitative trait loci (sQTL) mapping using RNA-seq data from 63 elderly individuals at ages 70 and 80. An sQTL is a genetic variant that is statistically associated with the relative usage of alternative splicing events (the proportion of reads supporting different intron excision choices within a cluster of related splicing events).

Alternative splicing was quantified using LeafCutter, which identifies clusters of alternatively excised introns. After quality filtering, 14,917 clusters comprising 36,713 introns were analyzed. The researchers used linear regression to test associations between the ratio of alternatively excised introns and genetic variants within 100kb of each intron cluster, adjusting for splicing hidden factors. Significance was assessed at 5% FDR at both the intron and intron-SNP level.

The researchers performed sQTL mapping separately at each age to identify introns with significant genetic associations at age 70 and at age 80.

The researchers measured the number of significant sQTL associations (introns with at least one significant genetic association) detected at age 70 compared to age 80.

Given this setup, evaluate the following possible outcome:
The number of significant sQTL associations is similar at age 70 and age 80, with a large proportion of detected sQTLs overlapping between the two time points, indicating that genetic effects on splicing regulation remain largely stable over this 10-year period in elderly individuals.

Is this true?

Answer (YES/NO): NO